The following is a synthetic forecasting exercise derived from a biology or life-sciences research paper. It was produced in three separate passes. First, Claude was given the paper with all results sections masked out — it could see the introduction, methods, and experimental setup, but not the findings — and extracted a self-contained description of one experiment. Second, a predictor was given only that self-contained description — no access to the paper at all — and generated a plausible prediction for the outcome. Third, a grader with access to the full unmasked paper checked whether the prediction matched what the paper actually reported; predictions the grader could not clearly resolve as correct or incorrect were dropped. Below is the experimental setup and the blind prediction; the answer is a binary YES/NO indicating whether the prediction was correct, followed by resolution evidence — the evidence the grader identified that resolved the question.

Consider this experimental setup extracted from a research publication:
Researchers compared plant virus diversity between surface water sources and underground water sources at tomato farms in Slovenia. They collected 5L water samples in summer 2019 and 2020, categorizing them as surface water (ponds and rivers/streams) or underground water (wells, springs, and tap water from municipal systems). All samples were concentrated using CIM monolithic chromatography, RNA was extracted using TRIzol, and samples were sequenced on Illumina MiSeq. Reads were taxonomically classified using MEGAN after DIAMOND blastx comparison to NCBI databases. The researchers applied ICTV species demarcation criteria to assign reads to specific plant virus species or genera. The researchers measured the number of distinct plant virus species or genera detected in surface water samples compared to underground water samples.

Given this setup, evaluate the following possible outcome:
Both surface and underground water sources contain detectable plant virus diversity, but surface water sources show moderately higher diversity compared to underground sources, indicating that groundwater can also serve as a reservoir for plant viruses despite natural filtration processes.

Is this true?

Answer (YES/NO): YES